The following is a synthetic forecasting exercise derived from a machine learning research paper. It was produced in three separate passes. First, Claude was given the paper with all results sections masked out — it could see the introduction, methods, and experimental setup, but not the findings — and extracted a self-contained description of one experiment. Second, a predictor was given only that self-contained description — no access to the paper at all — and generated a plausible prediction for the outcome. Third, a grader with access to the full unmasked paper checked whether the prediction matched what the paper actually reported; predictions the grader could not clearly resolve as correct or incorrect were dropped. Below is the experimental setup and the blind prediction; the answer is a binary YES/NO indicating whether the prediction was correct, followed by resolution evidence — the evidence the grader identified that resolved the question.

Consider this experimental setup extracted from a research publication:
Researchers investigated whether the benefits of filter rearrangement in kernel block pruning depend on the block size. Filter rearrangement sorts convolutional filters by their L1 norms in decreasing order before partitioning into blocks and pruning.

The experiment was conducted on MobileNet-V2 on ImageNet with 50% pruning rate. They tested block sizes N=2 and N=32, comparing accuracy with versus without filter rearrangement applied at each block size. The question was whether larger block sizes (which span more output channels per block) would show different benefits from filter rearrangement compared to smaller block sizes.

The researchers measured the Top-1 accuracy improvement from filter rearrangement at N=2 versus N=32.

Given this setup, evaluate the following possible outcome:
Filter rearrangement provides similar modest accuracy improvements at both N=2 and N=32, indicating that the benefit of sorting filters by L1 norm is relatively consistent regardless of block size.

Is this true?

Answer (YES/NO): YES